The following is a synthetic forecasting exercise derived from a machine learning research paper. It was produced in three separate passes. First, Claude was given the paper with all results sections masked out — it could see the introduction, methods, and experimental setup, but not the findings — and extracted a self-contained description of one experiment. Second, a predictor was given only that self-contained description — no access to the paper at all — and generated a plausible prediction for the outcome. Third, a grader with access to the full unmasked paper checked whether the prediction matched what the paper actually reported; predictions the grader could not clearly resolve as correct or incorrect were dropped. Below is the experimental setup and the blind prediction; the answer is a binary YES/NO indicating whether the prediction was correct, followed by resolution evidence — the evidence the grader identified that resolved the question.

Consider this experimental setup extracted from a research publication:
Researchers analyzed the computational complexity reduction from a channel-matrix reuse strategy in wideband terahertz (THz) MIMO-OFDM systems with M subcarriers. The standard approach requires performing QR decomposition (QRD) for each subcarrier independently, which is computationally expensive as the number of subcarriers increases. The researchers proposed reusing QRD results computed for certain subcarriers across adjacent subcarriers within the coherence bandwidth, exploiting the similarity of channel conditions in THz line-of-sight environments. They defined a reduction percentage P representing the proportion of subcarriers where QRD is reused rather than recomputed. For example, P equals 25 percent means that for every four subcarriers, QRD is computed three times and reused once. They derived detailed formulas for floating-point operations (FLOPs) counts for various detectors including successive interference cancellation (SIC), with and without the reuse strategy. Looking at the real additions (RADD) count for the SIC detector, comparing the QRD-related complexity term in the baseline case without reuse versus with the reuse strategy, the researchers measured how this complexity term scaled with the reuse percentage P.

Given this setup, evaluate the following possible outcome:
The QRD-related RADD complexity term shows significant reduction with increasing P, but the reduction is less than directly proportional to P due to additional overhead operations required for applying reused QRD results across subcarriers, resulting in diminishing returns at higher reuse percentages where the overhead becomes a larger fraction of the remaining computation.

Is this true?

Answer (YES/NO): NO